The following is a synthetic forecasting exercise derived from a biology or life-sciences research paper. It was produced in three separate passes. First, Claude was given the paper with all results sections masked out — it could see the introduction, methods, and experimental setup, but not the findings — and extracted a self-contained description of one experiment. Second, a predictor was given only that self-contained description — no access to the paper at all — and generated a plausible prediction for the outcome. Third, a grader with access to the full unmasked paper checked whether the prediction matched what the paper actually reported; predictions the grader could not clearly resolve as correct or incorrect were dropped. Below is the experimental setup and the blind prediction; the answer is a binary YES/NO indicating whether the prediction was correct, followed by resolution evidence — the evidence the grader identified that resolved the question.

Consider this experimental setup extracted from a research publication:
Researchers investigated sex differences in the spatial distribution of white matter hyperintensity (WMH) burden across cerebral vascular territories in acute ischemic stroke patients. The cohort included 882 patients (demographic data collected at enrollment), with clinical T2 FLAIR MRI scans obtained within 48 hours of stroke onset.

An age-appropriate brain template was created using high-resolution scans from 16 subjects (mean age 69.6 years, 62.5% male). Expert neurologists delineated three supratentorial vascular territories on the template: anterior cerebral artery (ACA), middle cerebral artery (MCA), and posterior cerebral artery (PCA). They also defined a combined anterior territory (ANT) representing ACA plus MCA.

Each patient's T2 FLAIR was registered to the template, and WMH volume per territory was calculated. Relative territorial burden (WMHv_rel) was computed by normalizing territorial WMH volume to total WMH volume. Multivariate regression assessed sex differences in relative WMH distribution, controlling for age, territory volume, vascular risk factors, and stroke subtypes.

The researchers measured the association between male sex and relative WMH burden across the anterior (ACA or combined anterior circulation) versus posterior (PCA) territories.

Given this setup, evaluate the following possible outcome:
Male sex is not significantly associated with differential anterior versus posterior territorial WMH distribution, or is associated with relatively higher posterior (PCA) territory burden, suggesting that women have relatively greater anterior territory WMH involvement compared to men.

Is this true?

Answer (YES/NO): YES